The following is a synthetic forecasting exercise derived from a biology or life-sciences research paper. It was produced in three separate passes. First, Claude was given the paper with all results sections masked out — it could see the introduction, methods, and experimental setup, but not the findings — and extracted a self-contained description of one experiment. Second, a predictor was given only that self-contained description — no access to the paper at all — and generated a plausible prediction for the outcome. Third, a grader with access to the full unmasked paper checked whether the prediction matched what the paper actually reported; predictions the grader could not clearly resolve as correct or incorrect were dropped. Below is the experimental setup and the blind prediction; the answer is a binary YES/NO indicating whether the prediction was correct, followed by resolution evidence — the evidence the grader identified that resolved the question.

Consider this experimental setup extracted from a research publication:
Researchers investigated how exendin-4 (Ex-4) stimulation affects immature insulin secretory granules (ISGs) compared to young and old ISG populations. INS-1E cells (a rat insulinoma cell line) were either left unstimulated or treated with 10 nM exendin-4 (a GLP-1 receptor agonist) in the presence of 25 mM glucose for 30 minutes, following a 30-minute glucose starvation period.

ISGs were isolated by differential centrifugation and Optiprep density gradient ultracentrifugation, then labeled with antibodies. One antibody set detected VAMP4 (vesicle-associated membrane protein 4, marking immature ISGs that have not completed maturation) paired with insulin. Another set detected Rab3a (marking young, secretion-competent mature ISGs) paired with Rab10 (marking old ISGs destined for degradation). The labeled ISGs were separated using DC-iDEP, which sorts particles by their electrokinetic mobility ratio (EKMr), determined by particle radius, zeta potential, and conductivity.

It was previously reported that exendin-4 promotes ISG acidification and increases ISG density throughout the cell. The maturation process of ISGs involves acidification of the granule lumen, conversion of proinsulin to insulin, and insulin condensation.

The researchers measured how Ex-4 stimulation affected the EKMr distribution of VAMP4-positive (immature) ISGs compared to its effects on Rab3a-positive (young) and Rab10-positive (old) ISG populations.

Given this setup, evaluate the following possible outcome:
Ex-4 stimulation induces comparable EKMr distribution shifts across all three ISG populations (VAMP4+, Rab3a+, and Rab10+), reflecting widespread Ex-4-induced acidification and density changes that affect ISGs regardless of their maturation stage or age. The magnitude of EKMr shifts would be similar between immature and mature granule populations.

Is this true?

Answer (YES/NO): NO